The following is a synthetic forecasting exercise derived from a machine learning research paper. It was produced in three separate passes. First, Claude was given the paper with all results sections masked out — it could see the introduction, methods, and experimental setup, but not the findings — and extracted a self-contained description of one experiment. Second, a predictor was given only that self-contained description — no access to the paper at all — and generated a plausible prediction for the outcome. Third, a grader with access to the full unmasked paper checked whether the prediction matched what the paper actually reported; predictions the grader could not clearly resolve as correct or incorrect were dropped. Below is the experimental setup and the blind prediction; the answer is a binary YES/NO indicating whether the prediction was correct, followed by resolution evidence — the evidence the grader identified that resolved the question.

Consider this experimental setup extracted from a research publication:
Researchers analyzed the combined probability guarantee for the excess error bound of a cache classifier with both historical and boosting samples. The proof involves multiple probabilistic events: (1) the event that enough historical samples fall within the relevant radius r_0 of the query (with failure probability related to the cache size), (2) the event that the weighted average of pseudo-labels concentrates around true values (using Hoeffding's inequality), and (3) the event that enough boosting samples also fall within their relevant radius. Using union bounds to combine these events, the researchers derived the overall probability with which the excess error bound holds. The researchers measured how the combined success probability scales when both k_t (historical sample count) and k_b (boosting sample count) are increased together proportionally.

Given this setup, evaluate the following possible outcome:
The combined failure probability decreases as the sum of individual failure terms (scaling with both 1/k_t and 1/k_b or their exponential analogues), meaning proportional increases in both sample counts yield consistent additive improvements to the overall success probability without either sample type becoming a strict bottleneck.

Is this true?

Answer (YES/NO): NO